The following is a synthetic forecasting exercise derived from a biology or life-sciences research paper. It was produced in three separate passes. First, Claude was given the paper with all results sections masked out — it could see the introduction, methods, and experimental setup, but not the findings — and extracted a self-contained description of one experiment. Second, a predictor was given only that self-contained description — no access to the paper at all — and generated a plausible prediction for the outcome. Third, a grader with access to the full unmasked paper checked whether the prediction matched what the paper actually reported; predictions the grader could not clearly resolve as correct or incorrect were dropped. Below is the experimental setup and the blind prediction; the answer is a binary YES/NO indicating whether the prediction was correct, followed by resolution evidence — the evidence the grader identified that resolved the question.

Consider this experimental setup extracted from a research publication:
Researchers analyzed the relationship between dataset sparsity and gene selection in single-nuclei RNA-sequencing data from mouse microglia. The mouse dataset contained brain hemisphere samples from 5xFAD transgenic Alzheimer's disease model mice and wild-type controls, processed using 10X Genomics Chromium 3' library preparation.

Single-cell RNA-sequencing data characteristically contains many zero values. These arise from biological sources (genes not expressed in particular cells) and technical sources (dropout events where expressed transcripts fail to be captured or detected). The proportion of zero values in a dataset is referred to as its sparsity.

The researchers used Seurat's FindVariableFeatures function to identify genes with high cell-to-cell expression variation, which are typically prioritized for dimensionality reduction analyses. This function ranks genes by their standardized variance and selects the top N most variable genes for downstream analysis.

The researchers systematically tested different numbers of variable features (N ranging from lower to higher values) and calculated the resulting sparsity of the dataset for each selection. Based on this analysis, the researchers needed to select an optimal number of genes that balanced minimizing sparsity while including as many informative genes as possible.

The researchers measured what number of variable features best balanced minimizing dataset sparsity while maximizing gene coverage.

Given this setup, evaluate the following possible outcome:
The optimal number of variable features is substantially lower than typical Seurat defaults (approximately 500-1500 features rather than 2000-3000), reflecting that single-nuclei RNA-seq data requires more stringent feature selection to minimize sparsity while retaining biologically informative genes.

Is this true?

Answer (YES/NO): NO